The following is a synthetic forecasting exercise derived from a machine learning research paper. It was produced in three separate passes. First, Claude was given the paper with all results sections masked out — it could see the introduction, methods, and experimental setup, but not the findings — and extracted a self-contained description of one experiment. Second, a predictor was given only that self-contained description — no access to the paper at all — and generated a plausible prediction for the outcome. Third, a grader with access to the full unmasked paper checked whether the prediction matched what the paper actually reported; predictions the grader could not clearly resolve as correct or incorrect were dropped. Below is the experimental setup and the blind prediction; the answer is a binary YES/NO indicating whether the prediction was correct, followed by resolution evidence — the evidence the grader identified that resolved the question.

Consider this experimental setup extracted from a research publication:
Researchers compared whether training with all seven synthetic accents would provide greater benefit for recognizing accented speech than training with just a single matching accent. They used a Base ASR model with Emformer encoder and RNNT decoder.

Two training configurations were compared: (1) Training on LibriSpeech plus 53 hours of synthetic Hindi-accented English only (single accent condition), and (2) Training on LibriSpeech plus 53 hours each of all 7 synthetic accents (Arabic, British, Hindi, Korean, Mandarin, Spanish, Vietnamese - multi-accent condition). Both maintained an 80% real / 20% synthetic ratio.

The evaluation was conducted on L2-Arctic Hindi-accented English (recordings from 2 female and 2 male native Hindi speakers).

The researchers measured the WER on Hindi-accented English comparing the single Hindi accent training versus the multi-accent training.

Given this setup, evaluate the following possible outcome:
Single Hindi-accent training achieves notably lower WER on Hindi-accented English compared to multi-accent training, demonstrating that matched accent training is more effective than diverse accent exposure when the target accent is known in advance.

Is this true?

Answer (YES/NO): NO